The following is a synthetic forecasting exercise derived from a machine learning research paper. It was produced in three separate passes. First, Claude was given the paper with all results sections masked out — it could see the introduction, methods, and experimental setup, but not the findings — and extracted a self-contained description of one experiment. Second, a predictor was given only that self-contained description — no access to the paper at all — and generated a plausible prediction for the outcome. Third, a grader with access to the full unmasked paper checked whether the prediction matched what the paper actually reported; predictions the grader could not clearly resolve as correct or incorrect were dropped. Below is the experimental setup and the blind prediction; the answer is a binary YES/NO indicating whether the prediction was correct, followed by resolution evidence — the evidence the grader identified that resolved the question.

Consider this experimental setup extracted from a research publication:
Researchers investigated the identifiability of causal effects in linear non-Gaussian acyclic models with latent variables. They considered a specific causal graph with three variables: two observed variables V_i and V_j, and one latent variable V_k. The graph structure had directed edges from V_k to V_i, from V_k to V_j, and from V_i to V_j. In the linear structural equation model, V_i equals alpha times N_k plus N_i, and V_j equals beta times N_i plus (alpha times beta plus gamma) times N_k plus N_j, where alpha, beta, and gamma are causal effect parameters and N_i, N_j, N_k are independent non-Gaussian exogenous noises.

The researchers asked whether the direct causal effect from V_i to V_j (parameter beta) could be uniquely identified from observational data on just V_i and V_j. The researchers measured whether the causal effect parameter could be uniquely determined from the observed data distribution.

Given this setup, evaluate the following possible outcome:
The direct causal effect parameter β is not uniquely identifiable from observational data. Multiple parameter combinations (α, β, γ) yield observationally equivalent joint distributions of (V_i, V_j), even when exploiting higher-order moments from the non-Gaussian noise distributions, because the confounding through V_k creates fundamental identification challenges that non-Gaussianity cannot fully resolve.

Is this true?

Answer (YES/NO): YES